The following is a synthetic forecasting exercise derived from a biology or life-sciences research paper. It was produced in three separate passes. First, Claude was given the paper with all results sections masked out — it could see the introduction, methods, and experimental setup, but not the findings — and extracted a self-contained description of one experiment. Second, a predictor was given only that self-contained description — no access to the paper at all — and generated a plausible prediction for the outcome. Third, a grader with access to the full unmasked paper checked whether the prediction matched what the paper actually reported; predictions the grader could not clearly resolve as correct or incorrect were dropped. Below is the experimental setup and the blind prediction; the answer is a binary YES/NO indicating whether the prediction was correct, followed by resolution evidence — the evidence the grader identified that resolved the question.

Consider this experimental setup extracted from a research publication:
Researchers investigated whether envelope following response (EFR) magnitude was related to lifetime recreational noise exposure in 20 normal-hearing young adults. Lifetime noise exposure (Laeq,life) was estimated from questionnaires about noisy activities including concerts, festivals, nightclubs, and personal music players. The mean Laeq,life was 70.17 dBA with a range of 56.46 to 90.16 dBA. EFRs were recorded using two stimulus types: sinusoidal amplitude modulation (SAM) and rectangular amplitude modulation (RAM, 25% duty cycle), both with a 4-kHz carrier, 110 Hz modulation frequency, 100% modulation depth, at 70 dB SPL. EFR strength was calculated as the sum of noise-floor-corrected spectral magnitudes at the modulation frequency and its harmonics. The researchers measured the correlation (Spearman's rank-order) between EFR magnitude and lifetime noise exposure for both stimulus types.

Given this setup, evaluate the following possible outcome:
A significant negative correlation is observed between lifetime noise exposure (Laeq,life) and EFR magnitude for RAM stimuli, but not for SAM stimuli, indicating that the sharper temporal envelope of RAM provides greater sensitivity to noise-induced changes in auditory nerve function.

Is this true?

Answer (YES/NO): NO